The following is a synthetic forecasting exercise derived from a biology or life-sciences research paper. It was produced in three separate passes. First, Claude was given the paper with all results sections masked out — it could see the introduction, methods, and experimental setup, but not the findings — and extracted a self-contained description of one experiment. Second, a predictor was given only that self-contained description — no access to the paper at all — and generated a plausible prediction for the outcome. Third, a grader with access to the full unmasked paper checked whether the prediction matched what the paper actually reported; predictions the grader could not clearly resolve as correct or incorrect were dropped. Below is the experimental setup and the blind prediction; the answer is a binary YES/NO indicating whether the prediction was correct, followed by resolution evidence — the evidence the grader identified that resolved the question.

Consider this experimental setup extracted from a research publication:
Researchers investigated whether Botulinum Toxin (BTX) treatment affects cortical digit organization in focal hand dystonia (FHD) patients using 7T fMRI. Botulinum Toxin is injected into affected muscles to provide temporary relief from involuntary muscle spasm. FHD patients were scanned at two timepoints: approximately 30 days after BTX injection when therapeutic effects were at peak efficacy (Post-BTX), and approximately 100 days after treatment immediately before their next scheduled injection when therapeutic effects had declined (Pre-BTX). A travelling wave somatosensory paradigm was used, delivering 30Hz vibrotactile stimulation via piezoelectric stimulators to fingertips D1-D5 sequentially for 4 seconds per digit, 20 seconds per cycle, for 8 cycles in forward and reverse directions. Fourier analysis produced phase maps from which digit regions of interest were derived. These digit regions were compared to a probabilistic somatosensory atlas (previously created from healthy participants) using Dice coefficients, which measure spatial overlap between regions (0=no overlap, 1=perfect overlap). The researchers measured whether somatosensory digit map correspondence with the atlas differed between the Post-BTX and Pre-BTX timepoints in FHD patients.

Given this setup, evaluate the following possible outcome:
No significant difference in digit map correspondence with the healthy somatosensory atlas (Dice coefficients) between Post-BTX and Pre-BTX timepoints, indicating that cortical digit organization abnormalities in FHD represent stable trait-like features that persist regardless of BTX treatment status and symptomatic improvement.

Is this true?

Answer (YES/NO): YES